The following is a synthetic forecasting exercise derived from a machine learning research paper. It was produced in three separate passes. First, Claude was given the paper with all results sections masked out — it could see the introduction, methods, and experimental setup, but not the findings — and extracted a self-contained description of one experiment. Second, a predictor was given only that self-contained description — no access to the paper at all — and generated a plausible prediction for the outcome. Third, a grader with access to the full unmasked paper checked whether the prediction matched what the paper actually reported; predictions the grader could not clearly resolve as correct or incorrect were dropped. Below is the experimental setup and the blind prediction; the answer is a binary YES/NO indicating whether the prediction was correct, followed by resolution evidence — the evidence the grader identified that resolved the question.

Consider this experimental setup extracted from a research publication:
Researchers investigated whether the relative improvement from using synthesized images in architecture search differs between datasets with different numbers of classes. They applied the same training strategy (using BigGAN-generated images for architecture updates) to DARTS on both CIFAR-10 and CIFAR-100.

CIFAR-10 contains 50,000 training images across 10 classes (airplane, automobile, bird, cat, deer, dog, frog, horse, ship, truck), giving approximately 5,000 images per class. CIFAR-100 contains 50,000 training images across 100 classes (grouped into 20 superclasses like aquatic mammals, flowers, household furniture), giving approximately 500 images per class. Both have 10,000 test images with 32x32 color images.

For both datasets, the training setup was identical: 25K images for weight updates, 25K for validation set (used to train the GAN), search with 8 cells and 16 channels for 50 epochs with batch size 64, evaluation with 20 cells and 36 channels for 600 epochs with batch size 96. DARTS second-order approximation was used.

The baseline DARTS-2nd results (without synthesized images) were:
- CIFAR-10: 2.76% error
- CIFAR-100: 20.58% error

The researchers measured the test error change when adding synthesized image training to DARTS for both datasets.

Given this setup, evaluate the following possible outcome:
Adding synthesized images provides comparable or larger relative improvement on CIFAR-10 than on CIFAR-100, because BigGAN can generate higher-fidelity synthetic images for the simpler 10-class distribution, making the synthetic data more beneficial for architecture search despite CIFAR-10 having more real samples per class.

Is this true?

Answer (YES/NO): NO